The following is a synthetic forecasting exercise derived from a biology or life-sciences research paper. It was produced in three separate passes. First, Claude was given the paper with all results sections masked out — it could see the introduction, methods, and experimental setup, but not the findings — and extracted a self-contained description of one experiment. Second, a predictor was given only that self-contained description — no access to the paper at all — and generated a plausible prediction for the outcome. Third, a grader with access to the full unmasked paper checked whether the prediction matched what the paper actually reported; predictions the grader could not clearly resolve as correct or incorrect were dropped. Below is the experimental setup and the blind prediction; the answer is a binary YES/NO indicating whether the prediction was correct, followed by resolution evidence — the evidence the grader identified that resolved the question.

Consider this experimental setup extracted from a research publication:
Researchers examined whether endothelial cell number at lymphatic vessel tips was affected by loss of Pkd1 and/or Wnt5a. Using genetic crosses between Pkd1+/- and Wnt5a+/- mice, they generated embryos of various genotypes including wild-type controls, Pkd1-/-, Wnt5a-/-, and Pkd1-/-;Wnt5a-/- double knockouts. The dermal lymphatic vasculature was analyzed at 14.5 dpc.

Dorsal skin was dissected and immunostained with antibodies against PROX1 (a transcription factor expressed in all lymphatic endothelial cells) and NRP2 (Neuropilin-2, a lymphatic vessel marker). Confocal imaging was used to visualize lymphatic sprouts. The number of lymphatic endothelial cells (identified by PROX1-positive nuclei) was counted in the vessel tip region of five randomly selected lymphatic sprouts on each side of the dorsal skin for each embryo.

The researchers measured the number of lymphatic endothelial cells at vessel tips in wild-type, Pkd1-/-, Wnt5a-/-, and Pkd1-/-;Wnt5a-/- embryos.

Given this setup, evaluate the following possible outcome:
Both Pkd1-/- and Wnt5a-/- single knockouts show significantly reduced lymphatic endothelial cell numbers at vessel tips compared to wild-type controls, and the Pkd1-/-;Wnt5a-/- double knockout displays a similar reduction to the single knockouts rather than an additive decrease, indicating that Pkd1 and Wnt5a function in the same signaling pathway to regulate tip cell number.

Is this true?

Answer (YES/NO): NO